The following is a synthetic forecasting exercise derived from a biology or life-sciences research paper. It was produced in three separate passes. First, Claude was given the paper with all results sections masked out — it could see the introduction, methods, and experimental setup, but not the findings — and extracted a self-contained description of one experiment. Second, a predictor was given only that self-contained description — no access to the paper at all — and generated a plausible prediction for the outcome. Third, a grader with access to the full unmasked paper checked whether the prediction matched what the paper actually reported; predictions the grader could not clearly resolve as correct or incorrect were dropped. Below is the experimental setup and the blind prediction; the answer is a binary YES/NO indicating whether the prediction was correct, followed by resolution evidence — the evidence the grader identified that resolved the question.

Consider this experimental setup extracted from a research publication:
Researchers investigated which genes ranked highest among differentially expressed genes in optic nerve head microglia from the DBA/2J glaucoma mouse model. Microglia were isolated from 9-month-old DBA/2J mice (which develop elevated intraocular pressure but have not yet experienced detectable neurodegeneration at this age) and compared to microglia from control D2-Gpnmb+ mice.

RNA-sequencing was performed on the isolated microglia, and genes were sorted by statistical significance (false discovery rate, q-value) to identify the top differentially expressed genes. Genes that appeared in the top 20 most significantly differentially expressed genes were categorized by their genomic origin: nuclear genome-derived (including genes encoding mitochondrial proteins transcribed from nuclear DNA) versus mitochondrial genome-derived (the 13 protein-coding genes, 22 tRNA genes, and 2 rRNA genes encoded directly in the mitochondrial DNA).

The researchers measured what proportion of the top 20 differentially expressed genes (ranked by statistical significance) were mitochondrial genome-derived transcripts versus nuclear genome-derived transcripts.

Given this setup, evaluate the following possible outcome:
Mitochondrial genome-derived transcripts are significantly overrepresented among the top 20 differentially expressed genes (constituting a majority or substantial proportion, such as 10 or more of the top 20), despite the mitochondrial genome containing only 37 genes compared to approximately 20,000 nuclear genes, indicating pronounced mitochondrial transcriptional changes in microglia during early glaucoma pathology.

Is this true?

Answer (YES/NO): YES